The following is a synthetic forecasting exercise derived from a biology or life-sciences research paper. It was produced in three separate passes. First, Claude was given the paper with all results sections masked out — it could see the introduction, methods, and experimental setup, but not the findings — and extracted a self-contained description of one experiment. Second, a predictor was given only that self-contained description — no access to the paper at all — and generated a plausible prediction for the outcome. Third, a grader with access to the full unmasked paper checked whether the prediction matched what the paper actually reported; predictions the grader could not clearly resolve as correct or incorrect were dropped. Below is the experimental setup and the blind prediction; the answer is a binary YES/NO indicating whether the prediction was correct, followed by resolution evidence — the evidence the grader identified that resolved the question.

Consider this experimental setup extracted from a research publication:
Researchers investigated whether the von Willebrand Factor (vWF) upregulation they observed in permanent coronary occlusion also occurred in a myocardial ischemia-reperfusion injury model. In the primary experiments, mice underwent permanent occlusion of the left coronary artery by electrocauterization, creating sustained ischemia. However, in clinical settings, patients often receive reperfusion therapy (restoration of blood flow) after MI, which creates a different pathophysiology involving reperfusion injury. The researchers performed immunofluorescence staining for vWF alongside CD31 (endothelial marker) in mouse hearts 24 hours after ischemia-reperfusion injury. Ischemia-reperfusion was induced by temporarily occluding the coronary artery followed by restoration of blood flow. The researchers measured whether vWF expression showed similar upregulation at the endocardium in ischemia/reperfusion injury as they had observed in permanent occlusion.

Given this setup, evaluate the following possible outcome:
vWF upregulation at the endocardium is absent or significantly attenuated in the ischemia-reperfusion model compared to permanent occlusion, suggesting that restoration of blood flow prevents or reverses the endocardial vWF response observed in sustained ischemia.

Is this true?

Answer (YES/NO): NO